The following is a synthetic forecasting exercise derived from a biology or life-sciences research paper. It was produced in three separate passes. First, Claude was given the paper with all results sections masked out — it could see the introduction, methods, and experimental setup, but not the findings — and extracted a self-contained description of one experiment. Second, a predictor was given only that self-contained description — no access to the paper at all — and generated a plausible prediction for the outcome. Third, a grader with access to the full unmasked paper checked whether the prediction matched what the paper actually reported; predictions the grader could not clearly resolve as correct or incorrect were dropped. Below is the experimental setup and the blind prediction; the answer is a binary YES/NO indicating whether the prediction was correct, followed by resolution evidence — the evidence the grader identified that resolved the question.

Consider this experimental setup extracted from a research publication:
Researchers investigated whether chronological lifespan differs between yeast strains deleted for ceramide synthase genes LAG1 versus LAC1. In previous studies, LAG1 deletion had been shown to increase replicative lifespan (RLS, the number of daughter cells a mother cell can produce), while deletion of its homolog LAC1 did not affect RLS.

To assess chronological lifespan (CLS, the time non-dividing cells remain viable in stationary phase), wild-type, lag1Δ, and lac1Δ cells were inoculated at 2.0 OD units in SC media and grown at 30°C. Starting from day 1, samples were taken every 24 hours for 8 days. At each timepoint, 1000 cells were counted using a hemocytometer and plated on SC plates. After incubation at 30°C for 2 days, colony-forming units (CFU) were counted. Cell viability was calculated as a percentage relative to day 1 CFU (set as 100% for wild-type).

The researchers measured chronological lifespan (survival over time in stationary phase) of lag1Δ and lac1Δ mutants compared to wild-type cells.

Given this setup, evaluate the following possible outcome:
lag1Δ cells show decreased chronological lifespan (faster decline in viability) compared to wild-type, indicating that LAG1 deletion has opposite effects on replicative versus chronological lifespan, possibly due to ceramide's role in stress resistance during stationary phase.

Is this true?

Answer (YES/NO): NO